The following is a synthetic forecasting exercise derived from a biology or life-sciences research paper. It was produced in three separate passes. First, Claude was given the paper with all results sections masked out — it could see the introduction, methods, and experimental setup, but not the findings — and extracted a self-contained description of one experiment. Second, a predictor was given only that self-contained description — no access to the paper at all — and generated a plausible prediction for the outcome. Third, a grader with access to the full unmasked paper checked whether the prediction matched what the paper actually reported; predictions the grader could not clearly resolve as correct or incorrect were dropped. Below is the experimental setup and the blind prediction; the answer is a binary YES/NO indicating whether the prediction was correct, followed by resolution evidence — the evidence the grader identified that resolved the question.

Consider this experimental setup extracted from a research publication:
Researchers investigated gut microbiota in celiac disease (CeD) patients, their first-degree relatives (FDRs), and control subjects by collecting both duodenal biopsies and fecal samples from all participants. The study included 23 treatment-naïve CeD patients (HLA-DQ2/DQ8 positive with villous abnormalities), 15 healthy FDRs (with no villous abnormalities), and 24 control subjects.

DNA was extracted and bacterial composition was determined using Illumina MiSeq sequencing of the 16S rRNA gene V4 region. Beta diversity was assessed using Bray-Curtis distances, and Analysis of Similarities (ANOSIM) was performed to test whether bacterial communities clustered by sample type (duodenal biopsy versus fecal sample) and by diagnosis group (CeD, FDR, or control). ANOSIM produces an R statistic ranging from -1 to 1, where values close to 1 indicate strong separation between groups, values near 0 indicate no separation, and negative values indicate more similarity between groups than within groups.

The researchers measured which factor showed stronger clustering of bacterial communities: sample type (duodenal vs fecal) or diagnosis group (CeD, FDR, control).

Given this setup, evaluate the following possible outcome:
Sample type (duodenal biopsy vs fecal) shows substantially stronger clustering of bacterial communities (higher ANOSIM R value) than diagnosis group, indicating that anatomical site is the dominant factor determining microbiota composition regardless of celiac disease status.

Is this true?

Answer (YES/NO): YES